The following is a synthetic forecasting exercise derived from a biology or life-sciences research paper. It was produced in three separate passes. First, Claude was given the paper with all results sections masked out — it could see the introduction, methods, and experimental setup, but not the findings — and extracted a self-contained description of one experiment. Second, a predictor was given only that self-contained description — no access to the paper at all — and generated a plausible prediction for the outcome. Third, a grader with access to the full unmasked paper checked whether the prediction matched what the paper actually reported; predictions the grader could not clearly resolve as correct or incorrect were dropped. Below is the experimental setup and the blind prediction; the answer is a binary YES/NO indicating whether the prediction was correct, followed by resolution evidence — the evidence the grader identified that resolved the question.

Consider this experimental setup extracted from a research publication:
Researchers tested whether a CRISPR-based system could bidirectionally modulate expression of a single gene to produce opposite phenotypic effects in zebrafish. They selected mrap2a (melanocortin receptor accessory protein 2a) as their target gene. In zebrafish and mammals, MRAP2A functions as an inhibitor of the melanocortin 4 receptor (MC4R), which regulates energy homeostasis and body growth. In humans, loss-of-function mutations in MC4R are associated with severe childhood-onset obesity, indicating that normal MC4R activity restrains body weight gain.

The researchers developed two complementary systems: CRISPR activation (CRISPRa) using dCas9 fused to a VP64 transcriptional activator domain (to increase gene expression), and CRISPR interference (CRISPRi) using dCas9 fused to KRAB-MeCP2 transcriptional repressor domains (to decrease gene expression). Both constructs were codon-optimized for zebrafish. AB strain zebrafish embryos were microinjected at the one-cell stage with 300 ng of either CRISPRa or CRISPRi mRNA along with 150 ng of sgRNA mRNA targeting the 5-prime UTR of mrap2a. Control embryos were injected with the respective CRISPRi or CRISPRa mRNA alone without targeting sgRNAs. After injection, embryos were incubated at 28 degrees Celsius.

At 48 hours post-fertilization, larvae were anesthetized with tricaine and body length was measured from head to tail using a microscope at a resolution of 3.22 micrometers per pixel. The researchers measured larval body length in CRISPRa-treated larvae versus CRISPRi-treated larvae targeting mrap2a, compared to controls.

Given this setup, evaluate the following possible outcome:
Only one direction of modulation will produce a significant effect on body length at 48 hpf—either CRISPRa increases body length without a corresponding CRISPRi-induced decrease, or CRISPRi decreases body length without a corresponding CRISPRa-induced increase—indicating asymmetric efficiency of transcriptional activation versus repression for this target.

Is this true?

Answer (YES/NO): NO